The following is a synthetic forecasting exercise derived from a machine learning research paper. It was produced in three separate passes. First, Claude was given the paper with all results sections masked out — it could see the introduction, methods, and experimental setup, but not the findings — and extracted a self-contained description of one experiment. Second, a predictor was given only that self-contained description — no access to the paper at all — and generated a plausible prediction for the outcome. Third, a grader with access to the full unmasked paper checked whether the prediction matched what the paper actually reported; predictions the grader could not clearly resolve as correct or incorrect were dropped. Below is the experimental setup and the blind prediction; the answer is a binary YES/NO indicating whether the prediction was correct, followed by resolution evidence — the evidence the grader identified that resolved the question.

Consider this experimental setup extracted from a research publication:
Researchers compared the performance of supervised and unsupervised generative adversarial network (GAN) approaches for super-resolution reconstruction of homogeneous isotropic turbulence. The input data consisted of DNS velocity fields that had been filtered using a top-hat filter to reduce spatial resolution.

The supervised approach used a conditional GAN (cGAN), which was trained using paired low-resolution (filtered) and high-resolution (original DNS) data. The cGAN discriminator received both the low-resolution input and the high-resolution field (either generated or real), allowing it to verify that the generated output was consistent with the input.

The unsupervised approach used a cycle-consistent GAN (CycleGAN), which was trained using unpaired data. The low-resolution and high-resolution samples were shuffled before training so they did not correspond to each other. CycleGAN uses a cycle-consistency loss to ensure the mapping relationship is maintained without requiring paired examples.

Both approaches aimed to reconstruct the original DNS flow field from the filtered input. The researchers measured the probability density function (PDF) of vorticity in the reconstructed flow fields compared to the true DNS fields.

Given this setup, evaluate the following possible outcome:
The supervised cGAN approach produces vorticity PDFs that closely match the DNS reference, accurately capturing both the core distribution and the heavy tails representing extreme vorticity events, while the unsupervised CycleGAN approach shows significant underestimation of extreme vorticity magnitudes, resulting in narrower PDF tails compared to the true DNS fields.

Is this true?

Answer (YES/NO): NO